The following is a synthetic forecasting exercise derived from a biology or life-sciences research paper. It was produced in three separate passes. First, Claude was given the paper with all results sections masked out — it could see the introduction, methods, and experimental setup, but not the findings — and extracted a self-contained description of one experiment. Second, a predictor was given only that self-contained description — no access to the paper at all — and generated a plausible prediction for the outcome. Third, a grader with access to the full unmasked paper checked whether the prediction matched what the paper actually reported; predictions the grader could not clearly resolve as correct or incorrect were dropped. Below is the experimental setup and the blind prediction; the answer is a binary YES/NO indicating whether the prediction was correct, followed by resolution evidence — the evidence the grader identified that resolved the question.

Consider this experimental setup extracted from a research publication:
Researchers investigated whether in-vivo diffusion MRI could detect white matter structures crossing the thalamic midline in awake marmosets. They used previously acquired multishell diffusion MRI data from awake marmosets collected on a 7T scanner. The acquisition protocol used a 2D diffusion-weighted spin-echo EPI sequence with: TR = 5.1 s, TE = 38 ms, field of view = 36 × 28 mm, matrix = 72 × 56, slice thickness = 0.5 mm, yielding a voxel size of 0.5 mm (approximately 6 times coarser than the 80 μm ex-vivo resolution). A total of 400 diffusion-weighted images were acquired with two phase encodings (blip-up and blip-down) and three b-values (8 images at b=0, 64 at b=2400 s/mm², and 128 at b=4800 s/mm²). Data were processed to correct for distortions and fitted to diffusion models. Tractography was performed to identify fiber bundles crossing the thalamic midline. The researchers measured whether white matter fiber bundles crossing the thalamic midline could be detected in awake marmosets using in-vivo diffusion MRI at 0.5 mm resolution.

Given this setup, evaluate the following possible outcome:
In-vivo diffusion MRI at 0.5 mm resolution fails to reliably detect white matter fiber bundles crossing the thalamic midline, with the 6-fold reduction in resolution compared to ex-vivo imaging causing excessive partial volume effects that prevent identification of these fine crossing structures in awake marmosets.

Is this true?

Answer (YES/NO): NO